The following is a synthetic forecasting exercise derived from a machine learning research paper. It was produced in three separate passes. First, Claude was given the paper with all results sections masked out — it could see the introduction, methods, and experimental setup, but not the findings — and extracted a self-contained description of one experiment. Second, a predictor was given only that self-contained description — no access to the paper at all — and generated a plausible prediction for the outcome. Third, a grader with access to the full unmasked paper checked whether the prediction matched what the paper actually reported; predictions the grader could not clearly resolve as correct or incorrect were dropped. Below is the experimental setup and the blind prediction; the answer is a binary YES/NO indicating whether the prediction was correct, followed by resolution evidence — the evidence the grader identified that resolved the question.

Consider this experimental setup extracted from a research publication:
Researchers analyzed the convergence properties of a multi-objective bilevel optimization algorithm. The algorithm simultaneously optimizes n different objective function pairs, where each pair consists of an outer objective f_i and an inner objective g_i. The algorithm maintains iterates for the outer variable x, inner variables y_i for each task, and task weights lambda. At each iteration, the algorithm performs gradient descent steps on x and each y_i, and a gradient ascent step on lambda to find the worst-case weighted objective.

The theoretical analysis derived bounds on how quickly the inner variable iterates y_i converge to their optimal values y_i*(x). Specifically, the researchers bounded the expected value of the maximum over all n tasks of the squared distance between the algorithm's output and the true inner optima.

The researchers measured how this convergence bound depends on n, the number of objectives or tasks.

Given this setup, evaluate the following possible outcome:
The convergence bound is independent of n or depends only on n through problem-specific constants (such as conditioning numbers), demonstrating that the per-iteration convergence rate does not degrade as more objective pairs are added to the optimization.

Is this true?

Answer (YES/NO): NO